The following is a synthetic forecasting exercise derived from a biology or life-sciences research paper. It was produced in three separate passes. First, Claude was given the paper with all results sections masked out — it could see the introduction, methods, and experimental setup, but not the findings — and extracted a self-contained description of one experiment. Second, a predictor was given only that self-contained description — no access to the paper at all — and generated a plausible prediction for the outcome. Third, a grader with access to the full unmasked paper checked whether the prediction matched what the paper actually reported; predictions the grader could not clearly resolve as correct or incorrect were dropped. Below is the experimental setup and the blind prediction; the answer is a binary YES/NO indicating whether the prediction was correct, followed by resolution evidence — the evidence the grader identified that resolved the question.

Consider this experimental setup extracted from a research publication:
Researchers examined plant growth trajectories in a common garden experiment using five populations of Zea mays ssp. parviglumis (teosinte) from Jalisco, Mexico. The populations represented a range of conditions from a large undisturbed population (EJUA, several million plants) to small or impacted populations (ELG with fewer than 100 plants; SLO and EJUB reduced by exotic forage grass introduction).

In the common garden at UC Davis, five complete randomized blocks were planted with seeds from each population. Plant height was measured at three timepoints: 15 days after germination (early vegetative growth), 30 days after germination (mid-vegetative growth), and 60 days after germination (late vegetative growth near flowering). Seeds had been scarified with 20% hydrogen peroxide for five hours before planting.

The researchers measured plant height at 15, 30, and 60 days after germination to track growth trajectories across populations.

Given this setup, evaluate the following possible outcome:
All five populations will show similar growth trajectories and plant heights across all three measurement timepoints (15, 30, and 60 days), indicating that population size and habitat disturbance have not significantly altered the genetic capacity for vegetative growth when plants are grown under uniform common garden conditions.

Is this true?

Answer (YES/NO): NO